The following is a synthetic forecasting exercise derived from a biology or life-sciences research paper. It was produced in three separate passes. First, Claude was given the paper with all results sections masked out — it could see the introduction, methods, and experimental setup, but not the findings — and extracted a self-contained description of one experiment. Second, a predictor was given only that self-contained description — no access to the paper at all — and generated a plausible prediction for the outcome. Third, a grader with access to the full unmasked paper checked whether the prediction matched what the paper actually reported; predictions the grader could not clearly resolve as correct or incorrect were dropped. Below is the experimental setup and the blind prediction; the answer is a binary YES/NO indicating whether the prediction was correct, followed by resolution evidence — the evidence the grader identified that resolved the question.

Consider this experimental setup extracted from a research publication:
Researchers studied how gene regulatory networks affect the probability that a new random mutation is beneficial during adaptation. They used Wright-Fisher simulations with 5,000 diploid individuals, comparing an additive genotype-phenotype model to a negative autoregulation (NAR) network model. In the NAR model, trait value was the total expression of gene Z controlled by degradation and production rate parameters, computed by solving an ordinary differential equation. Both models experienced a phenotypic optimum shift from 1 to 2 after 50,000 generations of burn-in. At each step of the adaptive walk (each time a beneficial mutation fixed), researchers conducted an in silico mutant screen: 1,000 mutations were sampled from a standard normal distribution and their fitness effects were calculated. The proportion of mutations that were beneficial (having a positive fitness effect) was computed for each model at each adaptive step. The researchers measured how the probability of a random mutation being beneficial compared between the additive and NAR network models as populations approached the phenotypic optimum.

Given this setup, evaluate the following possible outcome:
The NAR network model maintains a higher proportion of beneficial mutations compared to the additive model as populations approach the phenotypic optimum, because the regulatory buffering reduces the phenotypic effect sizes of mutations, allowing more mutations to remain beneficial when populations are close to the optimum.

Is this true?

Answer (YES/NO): NO